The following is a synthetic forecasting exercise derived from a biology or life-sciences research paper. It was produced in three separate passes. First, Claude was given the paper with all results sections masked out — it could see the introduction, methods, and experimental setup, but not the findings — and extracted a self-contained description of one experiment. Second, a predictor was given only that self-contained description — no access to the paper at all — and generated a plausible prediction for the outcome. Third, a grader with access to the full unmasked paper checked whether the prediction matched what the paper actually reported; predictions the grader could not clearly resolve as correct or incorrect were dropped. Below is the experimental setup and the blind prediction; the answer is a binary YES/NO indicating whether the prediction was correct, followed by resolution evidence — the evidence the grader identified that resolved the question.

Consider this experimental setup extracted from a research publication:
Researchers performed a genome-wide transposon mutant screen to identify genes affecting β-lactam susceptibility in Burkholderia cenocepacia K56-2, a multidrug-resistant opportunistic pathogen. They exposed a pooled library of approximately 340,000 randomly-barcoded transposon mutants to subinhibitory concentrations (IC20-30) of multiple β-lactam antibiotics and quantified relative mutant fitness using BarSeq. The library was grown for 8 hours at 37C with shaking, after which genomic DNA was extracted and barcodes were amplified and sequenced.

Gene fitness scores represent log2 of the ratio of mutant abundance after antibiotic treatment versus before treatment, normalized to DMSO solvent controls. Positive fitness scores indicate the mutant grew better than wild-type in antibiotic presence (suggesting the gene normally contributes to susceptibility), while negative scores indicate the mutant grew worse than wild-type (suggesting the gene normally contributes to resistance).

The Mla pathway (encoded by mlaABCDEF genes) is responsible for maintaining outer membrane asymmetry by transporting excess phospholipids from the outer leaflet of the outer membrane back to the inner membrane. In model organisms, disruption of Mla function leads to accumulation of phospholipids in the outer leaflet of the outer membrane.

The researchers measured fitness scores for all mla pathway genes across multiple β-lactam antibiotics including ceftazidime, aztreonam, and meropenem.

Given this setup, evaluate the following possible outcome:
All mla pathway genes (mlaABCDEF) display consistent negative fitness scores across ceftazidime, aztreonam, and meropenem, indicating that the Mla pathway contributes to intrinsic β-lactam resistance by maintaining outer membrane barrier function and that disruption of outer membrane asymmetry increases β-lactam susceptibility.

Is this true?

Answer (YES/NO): NO